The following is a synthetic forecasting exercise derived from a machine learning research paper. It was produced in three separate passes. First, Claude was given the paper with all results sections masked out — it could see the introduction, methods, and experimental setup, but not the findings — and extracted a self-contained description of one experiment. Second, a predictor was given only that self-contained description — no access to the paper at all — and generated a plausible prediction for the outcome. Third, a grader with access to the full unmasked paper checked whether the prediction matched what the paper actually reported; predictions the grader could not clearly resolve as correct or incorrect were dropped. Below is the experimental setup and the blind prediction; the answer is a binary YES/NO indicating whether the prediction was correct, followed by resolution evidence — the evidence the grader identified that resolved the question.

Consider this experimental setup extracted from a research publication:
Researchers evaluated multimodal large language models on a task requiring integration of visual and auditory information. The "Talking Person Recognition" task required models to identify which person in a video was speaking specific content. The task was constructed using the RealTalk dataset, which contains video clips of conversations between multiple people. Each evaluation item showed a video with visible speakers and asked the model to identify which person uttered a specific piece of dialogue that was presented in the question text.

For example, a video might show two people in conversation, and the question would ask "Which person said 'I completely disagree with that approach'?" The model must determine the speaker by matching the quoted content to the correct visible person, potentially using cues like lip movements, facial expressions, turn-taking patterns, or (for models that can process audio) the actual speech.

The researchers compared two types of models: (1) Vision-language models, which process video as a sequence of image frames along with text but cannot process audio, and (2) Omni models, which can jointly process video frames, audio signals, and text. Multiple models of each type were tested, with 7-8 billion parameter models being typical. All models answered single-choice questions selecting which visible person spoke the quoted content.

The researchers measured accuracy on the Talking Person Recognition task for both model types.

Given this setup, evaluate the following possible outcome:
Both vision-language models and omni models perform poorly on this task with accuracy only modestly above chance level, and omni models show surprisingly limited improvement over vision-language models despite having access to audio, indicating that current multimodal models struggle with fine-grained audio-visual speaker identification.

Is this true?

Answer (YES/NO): NO